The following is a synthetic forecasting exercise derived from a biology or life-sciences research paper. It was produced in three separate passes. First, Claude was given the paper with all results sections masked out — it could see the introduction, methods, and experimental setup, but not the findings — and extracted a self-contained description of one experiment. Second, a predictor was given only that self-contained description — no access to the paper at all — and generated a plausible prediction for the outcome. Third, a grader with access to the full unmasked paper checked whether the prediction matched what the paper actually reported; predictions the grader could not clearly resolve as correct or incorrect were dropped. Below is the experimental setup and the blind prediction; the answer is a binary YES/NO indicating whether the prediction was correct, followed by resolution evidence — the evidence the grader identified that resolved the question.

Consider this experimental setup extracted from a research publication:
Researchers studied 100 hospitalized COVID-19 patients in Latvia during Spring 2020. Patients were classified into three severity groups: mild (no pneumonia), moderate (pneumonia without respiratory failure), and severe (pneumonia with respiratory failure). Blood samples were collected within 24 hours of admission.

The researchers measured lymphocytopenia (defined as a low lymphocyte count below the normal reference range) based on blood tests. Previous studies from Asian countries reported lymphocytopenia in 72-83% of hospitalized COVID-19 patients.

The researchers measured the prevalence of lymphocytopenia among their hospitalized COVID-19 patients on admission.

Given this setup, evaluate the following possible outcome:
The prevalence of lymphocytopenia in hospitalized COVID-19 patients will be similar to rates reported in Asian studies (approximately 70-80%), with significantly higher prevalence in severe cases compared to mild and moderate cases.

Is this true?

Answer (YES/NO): NO